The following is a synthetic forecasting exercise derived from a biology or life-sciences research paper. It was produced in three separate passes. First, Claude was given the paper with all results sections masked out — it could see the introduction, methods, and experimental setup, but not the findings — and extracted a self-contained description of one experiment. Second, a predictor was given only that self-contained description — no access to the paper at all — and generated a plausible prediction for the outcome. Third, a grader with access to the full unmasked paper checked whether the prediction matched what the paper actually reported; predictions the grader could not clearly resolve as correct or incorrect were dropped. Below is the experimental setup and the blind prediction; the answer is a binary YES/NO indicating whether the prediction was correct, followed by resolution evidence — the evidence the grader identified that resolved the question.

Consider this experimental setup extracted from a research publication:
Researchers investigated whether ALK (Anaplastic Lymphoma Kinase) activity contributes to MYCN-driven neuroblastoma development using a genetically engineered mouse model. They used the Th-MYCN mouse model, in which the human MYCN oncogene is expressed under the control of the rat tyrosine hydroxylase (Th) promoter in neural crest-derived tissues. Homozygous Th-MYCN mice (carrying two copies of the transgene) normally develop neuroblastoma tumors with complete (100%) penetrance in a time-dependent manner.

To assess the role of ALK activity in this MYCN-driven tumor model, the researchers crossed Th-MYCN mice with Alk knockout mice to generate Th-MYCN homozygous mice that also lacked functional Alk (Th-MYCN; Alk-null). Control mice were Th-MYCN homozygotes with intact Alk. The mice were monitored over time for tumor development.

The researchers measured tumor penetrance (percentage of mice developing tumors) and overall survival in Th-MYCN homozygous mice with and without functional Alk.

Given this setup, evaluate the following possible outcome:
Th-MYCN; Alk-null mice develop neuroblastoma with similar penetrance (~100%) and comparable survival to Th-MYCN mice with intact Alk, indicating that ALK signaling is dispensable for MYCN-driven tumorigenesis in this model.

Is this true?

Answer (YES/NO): NO